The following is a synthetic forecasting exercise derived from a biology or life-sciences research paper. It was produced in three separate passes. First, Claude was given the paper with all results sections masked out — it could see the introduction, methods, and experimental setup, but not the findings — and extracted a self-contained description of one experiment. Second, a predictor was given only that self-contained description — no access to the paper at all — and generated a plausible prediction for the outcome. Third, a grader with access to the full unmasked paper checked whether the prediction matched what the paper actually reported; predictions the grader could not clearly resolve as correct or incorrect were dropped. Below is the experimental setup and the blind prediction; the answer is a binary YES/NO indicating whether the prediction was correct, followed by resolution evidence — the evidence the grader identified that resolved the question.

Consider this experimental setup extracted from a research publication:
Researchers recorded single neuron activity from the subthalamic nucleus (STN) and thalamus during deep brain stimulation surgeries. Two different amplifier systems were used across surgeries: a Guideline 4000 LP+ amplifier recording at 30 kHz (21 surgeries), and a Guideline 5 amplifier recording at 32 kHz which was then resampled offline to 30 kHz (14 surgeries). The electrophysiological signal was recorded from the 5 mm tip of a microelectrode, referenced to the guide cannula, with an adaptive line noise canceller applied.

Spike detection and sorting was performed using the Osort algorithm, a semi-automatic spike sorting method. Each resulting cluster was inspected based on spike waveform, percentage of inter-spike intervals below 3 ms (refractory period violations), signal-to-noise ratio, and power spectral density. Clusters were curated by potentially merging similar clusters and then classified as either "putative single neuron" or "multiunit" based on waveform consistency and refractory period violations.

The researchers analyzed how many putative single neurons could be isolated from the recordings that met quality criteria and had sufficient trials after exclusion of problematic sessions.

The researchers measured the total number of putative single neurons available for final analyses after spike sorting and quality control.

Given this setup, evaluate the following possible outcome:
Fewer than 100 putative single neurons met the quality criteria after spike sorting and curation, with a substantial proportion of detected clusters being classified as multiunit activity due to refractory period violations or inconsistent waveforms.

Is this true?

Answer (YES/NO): YES